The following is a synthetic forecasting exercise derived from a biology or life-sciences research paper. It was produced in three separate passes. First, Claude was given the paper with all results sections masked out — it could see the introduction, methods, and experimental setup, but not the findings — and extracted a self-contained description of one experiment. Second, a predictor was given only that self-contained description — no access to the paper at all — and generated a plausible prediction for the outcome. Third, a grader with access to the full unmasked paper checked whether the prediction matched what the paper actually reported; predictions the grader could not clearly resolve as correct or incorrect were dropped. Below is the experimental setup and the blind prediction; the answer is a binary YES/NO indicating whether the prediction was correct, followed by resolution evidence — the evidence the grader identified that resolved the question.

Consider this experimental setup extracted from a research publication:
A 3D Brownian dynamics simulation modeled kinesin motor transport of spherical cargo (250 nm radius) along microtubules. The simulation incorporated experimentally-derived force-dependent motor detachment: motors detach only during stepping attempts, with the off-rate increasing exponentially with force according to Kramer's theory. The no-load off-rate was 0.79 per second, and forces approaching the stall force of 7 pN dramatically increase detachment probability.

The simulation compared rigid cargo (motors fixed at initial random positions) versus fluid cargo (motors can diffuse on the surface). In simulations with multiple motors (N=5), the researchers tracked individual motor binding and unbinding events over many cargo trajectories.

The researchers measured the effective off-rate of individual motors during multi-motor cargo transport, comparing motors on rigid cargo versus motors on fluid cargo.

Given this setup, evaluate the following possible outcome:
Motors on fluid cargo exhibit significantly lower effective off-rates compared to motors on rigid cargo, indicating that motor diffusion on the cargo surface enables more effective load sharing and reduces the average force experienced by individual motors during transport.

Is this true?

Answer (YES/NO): YES